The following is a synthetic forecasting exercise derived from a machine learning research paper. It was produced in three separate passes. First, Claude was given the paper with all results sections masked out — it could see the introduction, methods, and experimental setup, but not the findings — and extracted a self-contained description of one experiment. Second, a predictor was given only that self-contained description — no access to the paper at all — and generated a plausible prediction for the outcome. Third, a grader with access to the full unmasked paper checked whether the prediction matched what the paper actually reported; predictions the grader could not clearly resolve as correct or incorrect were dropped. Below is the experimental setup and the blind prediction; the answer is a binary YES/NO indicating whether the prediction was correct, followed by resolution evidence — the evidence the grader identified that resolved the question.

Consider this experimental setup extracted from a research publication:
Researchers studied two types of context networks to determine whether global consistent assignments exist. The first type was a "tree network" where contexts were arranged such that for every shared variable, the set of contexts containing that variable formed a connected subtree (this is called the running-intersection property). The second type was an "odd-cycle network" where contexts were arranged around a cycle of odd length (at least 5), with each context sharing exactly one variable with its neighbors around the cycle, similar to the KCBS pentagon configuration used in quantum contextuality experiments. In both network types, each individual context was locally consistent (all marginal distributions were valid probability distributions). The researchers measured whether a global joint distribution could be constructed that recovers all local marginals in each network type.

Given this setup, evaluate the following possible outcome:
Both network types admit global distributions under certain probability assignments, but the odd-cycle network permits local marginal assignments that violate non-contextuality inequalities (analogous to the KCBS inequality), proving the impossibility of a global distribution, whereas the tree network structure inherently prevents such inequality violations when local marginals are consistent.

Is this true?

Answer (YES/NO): YES